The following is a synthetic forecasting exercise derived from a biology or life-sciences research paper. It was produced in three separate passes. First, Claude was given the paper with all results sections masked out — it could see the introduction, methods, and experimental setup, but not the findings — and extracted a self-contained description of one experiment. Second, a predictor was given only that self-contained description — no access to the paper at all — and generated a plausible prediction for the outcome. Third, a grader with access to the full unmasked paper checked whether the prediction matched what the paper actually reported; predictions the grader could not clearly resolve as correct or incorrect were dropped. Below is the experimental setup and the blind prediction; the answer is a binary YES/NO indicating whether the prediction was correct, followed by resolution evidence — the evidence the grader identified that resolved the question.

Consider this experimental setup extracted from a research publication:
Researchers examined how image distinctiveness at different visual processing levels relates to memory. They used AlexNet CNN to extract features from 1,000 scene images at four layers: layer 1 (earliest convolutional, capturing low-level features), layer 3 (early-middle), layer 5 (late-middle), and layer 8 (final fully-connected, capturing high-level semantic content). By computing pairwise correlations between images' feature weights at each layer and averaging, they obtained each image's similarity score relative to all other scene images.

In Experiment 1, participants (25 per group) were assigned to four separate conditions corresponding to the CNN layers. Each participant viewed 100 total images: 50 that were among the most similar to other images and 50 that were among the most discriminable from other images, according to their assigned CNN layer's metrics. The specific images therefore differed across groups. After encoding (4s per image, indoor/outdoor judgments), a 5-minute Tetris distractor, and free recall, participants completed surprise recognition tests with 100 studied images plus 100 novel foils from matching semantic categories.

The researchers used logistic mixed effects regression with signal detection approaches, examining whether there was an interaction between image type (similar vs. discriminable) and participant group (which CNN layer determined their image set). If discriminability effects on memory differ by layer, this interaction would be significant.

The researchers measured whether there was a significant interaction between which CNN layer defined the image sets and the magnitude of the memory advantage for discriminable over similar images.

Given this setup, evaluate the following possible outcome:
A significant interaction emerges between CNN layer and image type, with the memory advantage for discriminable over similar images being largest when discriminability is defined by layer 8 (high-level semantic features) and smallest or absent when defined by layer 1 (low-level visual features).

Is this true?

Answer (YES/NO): NO